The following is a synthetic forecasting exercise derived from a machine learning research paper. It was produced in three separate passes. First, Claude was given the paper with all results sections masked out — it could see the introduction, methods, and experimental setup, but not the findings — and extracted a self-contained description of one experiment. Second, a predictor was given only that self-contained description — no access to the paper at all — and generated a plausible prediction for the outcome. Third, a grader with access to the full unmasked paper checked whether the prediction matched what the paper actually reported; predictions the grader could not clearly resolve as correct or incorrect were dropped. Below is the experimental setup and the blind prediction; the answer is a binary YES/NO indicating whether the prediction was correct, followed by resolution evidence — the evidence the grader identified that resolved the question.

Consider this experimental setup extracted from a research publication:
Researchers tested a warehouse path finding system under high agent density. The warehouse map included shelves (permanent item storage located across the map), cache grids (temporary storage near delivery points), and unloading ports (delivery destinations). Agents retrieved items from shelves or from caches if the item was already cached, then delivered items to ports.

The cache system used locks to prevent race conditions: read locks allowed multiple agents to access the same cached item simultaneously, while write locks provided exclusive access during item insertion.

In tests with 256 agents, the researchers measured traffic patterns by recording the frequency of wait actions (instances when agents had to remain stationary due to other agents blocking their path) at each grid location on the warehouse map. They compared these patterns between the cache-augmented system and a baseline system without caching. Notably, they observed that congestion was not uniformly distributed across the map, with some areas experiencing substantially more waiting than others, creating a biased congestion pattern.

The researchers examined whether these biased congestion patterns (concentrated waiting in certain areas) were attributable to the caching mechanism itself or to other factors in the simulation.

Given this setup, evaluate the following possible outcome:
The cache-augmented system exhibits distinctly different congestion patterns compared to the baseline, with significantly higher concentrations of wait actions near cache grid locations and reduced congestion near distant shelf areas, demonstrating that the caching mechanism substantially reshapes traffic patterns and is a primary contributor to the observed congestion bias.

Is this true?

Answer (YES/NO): NO